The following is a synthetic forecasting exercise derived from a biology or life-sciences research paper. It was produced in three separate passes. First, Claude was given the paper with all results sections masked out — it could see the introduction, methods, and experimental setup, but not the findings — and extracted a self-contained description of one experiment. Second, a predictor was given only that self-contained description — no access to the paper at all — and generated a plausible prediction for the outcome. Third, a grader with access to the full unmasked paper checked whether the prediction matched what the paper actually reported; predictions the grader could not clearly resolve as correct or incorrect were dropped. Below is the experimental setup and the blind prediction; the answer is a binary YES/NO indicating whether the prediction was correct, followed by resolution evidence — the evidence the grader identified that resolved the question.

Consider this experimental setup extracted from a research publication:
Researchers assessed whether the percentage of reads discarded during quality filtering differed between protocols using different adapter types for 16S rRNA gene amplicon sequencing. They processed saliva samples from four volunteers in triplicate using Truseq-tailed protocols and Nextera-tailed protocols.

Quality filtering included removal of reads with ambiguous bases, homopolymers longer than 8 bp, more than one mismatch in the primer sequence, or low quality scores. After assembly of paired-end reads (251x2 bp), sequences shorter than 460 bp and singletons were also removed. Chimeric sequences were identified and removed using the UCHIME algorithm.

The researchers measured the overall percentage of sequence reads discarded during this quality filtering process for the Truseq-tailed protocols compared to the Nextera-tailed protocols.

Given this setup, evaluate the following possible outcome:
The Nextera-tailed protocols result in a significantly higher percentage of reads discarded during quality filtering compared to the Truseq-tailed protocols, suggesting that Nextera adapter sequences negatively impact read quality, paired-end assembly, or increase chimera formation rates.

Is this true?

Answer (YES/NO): NO